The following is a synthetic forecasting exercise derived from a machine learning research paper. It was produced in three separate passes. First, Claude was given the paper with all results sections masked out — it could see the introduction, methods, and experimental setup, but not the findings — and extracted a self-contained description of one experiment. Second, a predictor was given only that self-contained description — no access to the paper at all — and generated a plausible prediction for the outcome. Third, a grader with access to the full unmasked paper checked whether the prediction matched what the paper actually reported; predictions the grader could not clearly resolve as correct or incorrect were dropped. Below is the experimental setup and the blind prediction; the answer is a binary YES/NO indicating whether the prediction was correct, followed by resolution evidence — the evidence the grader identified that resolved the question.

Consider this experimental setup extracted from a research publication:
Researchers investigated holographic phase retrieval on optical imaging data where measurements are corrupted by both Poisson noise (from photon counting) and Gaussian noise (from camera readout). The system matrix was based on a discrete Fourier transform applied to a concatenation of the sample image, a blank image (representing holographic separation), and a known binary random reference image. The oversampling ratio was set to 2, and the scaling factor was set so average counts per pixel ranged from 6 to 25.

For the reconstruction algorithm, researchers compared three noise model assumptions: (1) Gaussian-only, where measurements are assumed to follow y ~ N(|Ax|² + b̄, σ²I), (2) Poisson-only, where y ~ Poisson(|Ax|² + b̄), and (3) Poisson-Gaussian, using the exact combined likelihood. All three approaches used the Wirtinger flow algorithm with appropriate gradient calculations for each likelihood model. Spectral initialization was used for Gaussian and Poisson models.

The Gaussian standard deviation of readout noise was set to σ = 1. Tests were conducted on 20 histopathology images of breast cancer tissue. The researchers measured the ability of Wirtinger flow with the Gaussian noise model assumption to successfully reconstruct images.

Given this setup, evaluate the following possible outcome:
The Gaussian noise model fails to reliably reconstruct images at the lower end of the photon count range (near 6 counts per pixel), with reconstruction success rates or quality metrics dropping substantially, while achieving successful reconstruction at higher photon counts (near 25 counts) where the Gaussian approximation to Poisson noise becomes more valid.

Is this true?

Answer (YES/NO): NO